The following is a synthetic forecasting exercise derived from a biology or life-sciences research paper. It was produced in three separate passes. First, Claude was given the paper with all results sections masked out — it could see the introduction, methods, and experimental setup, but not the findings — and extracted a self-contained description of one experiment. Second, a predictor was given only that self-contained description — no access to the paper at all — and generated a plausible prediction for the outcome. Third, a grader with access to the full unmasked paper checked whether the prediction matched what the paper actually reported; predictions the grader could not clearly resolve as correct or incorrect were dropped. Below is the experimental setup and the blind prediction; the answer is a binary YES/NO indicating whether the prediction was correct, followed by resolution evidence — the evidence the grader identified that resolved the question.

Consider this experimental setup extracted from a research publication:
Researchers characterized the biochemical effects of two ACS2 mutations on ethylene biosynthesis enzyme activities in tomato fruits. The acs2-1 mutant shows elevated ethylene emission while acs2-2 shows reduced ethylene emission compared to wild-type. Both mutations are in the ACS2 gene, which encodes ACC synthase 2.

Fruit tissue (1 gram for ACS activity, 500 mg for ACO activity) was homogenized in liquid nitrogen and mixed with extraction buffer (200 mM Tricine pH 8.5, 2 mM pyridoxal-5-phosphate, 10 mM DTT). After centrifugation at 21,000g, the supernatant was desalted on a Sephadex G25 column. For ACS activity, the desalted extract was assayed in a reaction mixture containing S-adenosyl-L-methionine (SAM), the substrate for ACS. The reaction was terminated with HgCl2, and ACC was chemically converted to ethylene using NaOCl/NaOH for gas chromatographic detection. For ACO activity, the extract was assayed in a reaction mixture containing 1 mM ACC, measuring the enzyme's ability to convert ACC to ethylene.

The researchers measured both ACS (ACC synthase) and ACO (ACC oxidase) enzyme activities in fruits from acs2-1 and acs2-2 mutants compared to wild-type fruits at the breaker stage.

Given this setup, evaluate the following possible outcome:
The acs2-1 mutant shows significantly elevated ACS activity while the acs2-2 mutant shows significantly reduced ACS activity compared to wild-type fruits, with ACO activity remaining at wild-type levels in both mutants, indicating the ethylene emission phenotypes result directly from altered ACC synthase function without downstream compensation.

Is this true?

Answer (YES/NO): NO